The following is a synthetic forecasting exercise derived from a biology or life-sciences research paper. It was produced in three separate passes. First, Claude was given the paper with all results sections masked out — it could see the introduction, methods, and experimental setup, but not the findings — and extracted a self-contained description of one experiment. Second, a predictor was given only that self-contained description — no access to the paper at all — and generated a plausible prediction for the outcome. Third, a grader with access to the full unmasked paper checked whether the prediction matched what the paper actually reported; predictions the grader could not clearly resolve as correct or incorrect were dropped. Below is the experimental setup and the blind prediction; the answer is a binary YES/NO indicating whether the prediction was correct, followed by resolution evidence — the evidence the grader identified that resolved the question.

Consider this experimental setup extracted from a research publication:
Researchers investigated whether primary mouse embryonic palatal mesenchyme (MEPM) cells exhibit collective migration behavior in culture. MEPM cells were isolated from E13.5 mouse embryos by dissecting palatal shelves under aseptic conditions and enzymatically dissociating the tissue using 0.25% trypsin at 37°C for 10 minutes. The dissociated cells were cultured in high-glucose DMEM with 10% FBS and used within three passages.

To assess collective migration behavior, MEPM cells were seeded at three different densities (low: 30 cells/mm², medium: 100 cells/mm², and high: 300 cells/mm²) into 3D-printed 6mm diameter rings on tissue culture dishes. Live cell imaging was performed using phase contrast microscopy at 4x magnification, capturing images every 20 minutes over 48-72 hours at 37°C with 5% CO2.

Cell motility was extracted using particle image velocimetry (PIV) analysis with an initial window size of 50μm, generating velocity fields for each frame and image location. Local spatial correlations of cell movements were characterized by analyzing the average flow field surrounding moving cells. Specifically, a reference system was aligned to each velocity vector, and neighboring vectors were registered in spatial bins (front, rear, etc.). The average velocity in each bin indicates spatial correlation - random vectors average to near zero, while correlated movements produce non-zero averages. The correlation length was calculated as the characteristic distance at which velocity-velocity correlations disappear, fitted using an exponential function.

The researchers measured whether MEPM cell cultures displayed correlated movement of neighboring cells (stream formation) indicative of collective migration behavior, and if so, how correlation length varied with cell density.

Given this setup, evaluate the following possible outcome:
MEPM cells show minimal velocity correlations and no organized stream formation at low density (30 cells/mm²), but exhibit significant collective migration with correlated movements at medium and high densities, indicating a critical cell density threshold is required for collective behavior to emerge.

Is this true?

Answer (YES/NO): NO